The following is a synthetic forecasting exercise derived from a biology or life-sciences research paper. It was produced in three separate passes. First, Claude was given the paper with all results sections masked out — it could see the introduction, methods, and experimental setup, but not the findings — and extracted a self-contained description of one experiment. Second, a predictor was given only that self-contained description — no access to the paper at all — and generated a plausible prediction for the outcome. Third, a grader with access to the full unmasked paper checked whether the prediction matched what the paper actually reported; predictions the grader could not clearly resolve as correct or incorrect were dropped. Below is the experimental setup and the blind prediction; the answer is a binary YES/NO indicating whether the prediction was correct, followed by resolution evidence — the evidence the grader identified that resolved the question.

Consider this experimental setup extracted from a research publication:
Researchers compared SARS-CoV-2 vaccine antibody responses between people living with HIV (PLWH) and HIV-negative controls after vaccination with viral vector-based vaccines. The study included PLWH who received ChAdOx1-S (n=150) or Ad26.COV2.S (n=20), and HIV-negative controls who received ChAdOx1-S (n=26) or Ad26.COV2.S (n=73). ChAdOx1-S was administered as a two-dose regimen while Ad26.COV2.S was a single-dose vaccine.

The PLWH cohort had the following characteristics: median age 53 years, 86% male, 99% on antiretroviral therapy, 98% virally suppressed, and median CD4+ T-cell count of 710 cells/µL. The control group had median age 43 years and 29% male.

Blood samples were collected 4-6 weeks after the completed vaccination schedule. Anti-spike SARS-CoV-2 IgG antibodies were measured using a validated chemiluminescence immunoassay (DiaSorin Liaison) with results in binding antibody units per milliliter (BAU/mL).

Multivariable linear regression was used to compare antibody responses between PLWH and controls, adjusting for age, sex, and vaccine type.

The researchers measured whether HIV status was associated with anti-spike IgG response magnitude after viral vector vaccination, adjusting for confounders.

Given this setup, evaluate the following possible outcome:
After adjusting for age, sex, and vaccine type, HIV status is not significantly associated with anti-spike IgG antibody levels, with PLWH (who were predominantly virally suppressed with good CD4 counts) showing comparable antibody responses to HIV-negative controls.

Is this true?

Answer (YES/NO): NO